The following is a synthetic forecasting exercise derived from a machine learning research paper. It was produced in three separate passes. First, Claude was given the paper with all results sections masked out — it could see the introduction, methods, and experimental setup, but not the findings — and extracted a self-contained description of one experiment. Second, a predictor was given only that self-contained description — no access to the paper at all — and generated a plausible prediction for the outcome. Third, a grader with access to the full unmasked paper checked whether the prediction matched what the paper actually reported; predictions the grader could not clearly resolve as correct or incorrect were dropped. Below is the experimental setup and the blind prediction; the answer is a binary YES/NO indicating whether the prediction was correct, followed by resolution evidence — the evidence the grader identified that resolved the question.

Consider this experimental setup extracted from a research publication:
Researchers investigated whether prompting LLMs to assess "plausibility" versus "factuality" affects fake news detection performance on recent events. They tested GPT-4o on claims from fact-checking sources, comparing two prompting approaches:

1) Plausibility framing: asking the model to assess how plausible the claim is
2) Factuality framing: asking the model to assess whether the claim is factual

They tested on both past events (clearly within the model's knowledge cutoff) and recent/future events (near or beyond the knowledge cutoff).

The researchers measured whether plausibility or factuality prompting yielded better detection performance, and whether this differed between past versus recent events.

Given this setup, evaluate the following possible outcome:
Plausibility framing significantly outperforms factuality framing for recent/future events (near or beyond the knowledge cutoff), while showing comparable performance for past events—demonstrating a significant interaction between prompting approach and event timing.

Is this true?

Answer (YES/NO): NO